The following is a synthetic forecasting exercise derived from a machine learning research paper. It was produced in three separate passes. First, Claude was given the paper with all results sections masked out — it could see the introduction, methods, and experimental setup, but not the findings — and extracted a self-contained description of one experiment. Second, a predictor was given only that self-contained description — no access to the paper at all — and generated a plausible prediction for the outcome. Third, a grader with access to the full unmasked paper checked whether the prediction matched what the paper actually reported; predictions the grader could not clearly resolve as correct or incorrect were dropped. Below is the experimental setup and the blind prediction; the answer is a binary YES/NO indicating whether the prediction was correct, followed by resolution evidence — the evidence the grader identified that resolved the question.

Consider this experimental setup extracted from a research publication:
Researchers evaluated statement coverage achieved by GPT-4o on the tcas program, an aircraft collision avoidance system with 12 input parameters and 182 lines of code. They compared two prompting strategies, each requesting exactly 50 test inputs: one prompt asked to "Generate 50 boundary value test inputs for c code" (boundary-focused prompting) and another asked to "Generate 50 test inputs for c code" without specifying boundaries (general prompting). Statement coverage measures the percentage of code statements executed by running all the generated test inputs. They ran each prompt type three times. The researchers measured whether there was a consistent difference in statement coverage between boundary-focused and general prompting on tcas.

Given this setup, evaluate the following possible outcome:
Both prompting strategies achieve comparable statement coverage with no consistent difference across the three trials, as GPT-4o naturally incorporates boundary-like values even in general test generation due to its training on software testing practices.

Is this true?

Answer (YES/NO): NO